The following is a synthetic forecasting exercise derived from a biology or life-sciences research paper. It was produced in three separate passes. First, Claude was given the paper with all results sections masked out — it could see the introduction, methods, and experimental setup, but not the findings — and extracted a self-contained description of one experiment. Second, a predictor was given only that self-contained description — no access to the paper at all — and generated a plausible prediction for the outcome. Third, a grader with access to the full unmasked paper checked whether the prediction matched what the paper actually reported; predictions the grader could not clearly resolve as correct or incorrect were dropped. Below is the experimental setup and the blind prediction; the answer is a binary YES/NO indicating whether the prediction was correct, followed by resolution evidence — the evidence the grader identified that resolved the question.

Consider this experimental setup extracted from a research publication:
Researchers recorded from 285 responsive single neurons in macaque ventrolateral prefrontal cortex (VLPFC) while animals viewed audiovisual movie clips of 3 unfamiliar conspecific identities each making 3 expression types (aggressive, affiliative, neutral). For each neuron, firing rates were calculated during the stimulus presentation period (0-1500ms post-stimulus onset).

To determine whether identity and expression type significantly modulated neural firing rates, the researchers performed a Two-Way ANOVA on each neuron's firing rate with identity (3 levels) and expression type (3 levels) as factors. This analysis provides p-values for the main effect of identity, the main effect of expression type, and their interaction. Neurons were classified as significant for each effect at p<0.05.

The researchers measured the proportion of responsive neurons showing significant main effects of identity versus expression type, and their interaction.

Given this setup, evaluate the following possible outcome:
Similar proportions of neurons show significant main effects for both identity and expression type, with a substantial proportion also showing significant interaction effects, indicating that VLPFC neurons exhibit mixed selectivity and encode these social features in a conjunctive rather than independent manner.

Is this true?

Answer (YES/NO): NO